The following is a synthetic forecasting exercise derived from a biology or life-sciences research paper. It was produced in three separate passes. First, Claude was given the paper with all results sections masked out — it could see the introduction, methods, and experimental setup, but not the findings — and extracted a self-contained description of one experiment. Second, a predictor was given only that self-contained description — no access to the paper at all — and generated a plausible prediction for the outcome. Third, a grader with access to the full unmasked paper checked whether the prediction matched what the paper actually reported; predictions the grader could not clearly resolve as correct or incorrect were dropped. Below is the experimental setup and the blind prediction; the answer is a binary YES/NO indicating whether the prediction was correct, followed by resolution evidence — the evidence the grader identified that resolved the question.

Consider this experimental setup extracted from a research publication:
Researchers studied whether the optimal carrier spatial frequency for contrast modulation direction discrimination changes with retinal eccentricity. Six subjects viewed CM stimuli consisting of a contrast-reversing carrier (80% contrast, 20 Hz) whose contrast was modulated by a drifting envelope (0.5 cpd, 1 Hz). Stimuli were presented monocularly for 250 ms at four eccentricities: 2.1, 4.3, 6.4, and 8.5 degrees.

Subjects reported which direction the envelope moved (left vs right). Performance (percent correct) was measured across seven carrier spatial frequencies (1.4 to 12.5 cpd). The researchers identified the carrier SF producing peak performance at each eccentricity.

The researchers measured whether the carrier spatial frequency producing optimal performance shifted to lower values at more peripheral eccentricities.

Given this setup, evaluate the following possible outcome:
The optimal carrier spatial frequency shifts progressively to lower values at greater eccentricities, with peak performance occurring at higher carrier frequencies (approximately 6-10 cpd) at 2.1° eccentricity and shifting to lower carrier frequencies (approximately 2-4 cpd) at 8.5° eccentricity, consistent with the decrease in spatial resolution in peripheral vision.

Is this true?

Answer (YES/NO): NO